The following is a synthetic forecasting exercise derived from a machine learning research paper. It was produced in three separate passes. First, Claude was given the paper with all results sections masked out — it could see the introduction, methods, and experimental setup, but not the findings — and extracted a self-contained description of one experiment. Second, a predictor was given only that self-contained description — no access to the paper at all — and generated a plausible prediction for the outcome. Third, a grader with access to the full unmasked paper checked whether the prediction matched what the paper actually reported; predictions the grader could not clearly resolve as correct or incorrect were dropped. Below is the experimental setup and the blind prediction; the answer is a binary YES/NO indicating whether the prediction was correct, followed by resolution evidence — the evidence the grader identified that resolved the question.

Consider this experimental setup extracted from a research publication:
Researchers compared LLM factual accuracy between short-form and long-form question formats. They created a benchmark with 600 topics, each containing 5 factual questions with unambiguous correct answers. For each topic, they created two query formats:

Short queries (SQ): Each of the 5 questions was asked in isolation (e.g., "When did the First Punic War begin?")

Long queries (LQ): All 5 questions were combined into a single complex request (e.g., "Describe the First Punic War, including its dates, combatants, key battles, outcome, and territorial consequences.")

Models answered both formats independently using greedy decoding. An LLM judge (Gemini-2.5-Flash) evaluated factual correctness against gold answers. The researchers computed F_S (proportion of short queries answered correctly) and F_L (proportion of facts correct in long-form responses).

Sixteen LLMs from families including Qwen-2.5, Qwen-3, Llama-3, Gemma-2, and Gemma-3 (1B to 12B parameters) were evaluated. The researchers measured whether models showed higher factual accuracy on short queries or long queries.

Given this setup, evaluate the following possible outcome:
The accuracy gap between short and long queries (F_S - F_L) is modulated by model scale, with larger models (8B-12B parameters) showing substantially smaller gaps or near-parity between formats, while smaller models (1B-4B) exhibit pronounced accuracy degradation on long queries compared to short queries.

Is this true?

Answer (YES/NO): NO